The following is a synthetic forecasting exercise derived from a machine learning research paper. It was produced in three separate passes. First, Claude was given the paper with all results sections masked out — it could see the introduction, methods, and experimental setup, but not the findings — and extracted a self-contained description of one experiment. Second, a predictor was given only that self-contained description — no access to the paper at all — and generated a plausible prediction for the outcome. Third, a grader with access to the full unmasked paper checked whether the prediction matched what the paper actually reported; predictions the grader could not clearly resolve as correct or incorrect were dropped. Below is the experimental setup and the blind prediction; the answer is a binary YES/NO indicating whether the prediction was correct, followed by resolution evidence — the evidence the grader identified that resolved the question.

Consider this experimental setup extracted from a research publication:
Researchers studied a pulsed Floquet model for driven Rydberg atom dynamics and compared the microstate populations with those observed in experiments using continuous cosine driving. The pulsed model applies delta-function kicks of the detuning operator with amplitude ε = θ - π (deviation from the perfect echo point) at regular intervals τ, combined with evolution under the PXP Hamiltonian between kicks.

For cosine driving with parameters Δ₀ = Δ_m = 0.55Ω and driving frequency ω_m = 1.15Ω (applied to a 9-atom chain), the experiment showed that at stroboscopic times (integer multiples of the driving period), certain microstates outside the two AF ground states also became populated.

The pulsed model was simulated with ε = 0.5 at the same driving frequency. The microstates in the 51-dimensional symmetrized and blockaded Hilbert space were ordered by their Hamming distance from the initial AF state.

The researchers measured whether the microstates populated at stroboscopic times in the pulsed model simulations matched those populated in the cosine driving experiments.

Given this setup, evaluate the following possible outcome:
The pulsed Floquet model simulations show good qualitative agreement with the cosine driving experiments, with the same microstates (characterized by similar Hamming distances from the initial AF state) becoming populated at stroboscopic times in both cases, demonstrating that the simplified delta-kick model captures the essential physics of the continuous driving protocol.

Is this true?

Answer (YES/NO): YES